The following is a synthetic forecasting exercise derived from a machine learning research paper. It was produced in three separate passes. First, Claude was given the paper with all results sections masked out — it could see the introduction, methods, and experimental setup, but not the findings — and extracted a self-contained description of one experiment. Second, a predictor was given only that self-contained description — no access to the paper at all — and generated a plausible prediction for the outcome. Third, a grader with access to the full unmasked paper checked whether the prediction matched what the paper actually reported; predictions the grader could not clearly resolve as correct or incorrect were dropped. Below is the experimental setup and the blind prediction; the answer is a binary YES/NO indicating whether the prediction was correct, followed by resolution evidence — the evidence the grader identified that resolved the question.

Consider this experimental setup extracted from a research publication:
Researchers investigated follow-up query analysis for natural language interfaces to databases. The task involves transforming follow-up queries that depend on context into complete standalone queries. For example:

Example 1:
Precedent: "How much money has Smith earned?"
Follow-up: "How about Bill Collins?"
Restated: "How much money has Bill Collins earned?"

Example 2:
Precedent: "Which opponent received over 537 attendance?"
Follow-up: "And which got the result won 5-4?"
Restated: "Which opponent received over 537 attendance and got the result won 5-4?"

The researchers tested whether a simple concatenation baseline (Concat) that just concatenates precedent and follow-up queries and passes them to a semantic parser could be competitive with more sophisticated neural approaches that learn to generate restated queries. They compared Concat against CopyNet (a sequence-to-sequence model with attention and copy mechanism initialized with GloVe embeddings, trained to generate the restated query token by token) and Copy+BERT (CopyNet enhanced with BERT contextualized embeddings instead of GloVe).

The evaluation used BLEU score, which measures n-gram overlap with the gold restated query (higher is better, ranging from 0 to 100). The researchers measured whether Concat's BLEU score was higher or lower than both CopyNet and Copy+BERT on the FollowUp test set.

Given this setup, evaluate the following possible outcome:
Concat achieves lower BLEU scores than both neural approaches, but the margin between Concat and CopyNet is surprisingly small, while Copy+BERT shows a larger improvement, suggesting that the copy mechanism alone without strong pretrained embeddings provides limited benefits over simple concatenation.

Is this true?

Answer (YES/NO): NO